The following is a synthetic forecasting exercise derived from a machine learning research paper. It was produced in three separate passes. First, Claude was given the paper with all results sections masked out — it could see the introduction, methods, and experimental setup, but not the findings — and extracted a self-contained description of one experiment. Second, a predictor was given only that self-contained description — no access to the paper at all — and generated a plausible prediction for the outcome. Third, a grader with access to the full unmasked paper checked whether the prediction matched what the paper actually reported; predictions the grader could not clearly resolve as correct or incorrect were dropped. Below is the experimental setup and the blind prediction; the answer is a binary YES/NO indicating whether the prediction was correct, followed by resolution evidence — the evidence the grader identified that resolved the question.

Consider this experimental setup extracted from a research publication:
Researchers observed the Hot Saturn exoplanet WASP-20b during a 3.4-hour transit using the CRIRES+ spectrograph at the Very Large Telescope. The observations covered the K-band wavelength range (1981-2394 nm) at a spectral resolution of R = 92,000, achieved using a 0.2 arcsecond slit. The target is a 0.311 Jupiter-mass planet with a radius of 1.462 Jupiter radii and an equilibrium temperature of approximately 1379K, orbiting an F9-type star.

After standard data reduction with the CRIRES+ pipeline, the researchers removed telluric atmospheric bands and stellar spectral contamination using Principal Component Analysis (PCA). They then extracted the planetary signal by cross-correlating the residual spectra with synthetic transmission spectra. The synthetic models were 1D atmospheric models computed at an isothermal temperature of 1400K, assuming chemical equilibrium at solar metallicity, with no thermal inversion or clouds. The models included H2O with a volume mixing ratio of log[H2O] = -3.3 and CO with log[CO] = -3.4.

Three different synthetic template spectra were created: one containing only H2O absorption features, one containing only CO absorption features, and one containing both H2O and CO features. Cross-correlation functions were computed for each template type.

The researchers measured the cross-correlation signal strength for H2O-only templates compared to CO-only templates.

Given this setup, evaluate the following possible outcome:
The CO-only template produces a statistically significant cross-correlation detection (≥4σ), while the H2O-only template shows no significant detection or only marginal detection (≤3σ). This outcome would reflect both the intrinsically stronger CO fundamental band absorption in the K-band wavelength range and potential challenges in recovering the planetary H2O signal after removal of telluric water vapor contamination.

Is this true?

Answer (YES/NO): NO